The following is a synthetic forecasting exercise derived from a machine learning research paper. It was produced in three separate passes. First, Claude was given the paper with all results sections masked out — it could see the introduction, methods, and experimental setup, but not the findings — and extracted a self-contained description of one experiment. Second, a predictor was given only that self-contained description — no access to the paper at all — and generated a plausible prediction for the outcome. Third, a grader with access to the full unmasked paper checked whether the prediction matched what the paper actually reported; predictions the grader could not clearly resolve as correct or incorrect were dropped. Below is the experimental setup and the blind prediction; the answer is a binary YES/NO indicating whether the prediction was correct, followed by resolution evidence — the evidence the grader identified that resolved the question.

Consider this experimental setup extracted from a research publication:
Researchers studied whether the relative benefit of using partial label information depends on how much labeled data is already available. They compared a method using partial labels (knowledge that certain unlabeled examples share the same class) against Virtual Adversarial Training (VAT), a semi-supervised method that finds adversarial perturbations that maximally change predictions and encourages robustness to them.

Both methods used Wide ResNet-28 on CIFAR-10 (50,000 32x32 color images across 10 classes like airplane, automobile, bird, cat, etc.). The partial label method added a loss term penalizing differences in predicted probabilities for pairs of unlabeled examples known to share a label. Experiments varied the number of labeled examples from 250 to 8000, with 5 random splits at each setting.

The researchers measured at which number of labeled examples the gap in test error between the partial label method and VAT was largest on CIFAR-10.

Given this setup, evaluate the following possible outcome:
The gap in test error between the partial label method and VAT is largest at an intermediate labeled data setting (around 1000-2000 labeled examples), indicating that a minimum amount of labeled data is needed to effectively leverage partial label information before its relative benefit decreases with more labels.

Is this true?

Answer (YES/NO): YES